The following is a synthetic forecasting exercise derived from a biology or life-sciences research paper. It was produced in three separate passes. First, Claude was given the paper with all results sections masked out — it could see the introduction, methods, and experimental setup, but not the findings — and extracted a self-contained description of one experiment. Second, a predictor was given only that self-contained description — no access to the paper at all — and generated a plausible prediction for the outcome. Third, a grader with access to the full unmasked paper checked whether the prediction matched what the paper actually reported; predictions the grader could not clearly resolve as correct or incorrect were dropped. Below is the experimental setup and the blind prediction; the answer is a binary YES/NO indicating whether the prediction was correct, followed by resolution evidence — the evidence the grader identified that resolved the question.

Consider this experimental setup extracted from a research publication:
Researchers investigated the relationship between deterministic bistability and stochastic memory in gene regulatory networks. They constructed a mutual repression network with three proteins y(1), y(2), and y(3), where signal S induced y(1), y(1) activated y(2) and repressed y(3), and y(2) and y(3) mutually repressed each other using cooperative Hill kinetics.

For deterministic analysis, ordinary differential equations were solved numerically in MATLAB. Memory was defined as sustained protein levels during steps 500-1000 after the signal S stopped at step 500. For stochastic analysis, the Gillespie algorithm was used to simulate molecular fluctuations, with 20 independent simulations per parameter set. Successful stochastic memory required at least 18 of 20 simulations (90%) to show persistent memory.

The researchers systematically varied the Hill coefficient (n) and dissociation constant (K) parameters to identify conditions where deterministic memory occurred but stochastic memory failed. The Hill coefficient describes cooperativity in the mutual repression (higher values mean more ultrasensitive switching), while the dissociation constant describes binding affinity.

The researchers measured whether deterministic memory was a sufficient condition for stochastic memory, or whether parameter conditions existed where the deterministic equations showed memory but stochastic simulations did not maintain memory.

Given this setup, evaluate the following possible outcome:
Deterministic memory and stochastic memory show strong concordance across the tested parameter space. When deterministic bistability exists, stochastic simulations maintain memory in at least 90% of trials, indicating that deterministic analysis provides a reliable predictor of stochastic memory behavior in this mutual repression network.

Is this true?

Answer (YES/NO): NO